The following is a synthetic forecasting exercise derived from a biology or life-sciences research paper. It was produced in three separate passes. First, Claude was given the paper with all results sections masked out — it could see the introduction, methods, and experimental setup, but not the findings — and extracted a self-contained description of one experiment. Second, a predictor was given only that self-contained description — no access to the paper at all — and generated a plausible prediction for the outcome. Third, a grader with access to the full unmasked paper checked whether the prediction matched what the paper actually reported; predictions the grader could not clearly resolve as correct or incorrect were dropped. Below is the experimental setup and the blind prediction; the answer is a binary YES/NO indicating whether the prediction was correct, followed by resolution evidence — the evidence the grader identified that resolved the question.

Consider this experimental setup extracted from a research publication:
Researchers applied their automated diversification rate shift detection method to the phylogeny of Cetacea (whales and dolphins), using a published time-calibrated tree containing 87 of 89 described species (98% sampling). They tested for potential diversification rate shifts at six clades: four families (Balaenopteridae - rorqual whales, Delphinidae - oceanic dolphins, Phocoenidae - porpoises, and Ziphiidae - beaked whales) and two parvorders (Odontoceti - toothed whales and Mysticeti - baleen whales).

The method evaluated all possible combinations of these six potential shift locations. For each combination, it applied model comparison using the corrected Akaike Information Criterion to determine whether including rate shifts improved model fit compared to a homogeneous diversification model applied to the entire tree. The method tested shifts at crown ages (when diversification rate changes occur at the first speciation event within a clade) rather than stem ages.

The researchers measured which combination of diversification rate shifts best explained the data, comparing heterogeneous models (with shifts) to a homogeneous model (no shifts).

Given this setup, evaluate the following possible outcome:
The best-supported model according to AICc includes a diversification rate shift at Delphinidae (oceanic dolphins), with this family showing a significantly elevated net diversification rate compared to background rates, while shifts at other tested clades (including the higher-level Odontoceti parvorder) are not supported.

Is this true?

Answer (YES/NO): NO